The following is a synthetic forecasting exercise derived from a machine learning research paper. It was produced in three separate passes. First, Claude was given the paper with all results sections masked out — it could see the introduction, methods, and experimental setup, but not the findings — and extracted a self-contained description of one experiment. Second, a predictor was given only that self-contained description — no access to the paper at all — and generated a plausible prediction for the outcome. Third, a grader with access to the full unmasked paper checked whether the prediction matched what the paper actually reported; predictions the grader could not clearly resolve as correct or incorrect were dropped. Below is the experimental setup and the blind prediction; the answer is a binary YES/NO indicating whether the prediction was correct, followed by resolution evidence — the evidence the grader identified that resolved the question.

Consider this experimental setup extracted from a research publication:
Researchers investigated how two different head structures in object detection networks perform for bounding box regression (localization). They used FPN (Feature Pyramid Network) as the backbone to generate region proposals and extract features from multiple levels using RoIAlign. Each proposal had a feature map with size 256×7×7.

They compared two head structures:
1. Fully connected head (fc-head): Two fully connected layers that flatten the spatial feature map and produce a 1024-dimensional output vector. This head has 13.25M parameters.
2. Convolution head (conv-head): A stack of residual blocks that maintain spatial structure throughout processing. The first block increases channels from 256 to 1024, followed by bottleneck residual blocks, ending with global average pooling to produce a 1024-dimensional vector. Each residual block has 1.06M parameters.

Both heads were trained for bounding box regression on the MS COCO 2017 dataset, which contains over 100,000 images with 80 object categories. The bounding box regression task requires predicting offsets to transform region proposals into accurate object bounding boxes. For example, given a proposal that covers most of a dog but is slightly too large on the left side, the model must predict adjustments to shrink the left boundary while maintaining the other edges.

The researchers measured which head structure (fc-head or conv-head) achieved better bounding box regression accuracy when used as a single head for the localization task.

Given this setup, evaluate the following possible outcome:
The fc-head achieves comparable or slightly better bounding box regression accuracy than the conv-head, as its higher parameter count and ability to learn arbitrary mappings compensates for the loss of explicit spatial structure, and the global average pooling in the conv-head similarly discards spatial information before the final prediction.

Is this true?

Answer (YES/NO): NO